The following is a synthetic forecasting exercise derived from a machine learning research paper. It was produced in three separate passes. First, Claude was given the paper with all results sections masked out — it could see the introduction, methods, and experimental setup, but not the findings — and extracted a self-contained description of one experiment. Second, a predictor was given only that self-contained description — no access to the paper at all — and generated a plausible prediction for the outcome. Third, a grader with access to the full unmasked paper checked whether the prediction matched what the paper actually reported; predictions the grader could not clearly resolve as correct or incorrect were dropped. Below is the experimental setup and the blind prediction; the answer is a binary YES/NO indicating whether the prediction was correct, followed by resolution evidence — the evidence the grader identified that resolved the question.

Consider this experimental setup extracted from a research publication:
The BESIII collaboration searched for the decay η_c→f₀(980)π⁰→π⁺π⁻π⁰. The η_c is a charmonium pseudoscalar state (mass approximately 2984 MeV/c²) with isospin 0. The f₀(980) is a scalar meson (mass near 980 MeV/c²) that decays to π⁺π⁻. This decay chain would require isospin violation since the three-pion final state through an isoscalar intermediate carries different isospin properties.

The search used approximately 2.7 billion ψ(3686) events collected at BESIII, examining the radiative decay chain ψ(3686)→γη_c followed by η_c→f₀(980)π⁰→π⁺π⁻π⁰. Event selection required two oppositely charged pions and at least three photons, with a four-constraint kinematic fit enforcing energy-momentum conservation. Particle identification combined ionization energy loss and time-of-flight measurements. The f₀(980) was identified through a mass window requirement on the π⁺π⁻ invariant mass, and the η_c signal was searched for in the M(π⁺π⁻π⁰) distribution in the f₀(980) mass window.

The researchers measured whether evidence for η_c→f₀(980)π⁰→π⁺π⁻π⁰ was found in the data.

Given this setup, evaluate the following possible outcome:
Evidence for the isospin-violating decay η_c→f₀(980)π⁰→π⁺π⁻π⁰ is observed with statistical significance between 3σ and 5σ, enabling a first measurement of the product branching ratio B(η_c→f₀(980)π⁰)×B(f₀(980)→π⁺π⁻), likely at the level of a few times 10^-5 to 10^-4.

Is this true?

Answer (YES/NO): NO